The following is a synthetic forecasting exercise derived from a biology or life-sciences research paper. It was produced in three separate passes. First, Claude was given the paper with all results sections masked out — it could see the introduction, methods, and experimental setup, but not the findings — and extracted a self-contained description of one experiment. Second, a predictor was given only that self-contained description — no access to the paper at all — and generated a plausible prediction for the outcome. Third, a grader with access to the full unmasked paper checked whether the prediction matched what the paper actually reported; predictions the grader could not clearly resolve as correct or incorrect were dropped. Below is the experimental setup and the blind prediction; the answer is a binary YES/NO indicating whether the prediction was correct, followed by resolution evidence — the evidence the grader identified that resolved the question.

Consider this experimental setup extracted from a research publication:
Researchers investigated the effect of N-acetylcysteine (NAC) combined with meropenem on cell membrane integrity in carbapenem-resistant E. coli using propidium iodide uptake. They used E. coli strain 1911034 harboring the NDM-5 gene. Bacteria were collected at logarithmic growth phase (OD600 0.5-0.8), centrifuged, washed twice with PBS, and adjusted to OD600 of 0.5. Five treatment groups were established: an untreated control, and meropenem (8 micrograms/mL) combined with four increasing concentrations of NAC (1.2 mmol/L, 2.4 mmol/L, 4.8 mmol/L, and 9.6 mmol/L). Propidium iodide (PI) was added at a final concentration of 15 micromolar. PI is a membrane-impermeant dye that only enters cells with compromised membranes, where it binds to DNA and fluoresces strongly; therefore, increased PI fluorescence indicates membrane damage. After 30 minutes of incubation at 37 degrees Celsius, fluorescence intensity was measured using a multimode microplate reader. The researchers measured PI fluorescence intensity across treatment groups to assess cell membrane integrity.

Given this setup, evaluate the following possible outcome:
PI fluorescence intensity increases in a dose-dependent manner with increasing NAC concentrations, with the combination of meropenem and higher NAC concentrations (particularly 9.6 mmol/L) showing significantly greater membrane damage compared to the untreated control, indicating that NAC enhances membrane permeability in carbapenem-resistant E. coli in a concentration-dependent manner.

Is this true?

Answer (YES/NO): NO